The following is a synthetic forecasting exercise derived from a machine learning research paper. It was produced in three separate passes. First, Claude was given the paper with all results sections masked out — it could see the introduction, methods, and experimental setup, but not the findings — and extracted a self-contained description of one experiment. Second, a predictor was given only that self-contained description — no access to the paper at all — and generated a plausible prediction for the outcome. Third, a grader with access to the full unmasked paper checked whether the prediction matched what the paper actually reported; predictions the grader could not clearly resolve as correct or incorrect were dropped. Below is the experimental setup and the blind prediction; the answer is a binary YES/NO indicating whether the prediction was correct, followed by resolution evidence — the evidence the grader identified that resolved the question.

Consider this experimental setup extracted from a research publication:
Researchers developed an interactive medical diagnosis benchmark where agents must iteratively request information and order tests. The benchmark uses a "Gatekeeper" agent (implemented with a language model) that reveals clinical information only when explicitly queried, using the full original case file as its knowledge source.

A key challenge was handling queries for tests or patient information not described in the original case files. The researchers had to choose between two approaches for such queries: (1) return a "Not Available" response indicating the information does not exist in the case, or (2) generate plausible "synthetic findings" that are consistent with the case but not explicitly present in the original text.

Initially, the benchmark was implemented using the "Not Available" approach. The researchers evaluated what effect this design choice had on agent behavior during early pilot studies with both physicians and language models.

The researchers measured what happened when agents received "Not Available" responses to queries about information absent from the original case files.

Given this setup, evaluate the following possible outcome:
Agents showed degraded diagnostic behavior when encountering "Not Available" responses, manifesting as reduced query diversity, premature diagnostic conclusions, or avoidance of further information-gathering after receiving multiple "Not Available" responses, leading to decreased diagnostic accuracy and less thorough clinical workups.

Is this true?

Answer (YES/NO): NO